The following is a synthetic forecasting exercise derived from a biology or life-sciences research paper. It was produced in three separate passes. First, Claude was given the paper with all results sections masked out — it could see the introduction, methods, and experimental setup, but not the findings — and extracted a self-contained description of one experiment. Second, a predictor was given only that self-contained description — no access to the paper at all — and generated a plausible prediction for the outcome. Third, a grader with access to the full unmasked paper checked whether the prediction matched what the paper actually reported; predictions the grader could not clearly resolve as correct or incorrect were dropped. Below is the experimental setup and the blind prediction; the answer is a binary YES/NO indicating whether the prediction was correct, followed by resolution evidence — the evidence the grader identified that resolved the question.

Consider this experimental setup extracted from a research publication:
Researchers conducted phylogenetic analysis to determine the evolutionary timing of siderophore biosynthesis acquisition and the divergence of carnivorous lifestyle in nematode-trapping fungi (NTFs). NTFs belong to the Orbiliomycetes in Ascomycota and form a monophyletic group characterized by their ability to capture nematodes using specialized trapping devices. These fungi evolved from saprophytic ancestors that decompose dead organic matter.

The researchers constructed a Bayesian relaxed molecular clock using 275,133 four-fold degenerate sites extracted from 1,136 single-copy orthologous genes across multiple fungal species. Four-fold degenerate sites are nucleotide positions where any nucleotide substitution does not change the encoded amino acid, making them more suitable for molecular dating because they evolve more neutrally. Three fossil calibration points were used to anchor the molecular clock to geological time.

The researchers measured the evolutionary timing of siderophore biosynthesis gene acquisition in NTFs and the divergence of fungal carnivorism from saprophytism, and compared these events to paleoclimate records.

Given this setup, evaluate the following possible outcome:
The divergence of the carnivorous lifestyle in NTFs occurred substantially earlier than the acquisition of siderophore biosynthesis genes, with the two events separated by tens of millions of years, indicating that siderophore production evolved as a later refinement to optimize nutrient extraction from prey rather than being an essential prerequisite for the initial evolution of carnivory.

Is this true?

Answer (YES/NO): NO